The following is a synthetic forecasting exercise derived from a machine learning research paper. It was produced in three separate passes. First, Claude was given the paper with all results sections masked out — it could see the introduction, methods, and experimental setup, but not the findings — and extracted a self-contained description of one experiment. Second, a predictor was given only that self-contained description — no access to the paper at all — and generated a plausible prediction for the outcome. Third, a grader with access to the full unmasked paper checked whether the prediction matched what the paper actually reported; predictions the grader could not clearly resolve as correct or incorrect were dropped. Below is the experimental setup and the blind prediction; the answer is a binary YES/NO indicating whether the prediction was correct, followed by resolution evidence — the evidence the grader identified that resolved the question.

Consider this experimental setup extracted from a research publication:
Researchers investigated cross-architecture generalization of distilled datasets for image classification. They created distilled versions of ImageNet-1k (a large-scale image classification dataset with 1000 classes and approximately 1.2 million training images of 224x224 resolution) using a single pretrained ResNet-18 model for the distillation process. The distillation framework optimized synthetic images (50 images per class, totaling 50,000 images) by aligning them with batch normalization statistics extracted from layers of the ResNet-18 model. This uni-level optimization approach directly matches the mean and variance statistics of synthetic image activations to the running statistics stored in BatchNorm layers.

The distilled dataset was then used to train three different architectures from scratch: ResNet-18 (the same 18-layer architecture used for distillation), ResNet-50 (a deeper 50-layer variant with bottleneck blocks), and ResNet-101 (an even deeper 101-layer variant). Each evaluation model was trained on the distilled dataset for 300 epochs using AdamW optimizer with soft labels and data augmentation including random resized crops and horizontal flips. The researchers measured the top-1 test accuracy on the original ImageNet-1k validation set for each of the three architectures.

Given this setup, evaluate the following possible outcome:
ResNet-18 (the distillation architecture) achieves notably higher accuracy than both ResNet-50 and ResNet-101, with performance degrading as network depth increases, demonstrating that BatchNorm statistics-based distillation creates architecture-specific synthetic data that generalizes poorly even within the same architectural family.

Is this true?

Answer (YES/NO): NO